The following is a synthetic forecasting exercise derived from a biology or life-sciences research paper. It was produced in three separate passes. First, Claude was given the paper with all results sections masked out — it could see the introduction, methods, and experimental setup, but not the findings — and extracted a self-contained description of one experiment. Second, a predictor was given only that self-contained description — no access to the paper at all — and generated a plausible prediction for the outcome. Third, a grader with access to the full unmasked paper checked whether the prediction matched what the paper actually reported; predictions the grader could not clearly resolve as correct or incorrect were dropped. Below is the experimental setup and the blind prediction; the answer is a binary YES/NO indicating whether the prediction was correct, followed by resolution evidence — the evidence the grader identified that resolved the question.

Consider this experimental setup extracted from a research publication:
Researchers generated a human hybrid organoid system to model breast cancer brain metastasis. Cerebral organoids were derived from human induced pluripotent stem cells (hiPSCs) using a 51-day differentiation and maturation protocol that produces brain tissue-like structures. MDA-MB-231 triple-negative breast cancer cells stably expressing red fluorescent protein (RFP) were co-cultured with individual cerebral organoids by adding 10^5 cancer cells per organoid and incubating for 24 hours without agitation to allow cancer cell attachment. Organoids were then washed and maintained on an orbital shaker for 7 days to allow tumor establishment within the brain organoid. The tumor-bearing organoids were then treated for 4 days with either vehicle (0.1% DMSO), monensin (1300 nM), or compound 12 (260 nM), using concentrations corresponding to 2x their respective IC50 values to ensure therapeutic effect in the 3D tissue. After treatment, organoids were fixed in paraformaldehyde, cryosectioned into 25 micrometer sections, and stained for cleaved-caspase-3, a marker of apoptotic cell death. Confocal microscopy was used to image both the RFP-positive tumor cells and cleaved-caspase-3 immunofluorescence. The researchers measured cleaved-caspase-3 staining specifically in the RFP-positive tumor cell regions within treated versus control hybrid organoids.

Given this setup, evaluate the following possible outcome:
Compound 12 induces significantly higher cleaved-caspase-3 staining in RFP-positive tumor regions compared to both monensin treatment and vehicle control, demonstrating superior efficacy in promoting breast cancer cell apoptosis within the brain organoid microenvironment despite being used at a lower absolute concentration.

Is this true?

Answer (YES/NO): NO